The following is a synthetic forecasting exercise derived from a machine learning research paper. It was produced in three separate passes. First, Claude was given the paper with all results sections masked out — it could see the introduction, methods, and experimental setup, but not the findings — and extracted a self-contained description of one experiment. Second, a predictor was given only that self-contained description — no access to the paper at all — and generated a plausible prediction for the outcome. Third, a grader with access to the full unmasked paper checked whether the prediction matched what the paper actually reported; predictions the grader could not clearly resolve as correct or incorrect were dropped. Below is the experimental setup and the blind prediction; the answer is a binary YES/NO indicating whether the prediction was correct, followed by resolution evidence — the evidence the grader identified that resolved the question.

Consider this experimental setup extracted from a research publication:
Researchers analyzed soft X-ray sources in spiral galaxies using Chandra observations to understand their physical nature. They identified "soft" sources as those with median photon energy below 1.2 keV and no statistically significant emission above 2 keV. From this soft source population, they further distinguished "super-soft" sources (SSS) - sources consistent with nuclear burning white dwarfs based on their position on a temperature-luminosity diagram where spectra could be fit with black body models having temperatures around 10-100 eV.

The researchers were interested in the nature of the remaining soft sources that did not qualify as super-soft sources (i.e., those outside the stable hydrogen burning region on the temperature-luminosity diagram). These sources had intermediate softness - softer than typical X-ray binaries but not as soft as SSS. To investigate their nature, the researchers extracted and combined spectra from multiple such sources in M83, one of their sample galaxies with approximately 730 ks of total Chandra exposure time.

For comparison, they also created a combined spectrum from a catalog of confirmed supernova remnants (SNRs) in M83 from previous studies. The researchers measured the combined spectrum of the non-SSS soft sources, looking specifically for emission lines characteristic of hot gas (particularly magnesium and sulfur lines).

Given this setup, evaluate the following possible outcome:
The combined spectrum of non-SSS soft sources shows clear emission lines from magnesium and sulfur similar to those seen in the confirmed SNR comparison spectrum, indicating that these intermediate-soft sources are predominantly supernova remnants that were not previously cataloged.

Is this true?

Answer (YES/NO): YES